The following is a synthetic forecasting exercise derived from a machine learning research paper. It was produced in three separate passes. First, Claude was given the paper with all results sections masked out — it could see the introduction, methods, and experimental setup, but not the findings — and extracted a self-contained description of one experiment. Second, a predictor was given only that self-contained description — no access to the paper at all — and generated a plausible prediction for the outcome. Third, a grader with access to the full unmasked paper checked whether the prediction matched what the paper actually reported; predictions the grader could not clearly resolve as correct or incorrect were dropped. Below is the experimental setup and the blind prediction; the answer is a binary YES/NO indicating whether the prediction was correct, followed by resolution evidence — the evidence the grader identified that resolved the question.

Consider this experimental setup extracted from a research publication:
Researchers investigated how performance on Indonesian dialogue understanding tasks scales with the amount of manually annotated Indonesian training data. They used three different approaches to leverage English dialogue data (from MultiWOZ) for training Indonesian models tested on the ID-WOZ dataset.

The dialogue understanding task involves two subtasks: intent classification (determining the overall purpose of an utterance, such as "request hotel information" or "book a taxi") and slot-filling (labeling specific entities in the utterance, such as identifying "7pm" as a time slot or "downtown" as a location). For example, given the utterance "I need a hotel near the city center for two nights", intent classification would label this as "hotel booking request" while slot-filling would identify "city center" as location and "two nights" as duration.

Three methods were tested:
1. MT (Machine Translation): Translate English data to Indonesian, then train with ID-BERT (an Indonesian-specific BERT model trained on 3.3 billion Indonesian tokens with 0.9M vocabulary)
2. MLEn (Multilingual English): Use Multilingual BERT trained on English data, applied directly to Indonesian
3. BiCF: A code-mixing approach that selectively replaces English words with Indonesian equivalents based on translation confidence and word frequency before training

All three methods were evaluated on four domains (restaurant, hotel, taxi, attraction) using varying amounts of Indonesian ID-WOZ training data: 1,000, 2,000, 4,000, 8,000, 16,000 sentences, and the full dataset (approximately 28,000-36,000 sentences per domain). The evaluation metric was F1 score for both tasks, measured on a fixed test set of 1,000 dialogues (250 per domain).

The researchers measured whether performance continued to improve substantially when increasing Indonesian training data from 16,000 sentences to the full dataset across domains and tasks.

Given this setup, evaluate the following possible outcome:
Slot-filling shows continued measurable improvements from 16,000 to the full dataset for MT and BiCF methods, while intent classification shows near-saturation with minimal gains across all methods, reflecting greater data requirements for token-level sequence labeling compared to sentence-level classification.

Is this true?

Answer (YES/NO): NO